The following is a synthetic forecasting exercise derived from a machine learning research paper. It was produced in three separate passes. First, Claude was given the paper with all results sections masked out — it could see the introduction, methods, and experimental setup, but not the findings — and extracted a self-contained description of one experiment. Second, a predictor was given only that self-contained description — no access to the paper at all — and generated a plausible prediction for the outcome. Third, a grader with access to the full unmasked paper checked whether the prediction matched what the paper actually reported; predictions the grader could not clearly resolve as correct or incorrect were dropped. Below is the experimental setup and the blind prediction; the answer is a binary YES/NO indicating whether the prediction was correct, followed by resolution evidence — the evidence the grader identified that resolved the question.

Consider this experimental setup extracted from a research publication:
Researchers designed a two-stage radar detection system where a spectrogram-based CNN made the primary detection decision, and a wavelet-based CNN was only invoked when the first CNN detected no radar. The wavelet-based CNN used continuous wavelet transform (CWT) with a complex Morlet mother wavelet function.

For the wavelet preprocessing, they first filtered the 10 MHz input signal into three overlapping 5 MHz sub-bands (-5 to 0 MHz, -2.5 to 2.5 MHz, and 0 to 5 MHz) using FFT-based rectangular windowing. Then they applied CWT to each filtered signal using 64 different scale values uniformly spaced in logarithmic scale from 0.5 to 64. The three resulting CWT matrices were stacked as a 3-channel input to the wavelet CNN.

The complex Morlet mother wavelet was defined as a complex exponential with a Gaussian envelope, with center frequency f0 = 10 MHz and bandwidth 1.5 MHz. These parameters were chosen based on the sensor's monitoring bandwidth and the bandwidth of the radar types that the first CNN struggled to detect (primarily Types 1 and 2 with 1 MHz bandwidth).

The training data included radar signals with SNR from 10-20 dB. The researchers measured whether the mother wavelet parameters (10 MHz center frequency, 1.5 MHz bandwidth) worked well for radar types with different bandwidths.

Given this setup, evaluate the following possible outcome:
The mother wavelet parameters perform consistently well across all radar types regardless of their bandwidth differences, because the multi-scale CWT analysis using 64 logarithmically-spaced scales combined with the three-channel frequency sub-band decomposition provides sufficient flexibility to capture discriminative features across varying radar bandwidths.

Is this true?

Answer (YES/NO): YES